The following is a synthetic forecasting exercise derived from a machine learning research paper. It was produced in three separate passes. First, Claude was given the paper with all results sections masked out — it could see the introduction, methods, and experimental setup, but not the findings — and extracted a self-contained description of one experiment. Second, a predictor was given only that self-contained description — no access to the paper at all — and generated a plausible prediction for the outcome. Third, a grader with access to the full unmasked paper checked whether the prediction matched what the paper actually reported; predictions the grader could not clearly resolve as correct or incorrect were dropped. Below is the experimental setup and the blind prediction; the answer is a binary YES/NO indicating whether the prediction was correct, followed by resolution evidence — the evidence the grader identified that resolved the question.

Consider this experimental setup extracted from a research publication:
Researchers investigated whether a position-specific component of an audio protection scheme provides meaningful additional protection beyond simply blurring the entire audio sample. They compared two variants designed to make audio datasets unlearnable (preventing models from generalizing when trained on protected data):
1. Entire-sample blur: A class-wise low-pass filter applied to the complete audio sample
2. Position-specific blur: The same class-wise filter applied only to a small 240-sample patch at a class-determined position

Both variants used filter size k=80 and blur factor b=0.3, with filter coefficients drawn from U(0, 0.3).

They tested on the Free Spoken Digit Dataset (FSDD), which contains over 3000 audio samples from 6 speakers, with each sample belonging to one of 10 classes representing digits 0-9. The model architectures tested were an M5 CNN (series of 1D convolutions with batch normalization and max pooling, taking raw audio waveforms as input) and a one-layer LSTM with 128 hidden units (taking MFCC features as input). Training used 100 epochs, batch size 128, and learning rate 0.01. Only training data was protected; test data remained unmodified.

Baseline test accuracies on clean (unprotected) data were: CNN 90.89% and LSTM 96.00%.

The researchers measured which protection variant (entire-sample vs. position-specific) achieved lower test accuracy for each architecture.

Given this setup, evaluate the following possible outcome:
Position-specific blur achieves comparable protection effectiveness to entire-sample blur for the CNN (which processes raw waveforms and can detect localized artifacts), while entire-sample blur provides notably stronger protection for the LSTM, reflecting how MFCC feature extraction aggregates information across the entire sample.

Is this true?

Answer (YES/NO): NO